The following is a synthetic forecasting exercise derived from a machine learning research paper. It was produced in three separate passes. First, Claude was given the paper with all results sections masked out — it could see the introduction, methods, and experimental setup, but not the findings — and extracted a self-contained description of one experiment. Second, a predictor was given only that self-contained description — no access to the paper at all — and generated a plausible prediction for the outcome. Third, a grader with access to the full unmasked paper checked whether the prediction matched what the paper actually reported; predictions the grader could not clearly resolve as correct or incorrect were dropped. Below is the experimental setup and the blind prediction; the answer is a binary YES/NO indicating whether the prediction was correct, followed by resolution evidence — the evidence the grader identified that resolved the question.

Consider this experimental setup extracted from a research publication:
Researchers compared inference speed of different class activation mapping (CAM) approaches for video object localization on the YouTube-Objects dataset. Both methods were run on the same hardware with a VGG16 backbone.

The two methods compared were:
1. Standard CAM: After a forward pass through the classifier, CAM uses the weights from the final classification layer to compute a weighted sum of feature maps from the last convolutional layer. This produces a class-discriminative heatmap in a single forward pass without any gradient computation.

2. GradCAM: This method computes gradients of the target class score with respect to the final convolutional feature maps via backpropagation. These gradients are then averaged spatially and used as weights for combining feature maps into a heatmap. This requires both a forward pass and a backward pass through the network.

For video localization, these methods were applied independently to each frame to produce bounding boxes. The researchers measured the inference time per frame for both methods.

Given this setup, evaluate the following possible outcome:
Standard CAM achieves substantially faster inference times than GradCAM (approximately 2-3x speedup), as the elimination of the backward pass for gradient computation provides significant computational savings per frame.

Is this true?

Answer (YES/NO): NO